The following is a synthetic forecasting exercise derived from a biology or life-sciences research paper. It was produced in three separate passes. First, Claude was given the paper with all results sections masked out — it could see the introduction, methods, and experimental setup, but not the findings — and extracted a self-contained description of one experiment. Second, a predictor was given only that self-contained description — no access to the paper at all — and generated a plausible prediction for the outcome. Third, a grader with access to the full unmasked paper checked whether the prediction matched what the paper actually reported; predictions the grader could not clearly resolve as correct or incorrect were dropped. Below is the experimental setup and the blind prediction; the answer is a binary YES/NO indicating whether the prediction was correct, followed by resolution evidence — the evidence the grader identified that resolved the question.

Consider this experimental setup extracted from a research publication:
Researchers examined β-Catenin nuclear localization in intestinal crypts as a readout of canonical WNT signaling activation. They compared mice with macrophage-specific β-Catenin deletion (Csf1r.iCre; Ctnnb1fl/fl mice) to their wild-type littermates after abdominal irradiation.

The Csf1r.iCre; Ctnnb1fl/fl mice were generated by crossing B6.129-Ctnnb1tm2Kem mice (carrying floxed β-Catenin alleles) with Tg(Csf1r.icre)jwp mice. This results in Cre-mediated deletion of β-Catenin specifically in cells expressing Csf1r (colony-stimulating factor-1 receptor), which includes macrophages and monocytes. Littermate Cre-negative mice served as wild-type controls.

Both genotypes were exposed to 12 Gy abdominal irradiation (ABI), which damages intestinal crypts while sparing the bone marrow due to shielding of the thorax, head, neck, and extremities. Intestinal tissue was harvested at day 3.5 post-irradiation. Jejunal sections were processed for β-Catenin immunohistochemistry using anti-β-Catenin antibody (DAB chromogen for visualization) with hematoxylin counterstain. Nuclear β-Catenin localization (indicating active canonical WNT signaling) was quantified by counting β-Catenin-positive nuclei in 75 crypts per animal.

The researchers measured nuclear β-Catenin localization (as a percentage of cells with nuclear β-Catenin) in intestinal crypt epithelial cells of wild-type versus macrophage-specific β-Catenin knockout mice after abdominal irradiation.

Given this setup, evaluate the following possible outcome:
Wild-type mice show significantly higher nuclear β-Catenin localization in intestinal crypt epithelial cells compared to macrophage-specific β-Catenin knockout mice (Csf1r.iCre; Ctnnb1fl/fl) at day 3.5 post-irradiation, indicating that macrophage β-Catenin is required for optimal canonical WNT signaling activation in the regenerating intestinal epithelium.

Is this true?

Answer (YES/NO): NO